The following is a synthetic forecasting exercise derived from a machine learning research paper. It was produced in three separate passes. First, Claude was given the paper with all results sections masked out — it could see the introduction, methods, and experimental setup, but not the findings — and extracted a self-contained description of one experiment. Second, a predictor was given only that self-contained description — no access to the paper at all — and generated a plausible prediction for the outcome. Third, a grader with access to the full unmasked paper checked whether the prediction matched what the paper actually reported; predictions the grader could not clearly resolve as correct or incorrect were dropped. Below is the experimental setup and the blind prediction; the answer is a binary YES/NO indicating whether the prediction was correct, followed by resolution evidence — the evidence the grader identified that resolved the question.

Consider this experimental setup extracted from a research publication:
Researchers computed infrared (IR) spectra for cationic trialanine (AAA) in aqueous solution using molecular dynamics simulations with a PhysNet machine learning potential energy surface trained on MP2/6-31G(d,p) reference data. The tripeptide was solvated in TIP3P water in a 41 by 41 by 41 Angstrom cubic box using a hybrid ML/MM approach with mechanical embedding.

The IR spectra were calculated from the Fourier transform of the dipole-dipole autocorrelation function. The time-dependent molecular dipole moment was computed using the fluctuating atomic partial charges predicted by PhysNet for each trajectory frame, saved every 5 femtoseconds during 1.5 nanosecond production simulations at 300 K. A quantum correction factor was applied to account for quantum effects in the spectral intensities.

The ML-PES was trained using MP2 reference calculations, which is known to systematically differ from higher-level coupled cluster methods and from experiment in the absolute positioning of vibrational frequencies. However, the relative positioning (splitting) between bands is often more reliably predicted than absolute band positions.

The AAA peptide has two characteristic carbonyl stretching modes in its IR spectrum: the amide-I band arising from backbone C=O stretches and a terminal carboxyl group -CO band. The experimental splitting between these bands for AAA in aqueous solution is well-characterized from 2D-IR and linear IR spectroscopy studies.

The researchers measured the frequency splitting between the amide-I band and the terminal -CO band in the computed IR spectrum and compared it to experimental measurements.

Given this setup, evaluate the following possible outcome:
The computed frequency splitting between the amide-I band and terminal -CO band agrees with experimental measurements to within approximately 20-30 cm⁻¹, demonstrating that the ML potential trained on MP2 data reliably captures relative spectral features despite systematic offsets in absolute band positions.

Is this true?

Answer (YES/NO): YES